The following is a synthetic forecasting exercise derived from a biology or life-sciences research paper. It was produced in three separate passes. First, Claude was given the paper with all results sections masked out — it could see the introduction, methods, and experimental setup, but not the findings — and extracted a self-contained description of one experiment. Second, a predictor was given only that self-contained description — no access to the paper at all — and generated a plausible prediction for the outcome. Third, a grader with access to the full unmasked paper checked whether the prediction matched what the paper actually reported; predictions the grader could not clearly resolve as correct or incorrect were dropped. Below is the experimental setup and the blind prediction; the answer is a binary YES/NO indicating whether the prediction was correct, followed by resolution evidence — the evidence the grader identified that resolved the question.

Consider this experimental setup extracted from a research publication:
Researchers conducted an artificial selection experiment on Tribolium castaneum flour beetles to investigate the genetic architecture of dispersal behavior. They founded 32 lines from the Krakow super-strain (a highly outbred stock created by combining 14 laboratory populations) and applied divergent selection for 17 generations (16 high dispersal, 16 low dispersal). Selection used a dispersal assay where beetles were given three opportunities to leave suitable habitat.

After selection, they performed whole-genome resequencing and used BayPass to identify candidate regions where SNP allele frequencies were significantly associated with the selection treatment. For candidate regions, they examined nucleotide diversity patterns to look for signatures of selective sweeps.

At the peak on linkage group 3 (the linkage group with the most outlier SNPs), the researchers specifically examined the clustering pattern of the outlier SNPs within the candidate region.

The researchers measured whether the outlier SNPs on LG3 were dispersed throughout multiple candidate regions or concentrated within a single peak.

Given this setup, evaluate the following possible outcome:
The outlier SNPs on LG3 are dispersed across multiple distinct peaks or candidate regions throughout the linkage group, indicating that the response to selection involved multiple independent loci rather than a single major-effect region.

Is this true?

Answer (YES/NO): NO